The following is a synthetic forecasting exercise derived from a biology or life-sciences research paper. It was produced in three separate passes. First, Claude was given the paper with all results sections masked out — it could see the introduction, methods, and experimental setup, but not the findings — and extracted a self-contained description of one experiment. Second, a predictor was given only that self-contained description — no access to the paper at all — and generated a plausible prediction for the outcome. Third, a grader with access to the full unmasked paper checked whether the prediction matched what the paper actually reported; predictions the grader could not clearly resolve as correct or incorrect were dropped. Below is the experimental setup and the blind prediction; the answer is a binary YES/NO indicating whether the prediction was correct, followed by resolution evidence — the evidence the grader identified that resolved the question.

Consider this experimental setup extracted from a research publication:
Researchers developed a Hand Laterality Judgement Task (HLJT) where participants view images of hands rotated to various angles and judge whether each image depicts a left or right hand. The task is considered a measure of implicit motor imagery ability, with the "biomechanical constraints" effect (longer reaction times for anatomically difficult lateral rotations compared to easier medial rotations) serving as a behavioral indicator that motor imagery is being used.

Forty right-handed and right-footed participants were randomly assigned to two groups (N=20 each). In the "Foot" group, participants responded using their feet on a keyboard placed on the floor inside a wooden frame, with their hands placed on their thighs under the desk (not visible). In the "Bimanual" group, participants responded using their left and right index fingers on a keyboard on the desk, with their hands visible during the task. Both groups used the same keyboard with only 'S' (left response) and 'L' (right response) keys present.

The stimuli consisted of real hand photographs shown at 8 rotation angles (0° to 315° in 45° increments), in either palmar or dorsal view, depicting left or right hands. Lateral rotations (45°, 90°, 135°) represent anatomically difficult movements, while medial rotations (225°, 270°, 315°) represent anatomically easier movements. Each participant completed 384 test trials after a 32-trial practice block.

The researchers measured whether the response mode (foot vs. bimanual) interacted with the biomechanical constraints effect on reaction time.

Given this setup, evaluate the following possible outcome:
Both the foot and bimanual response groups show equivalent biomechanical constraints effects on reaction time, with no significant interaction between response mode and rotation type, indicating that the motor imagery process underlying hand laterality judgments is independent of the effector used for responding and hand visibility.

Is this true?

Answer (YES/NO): YES